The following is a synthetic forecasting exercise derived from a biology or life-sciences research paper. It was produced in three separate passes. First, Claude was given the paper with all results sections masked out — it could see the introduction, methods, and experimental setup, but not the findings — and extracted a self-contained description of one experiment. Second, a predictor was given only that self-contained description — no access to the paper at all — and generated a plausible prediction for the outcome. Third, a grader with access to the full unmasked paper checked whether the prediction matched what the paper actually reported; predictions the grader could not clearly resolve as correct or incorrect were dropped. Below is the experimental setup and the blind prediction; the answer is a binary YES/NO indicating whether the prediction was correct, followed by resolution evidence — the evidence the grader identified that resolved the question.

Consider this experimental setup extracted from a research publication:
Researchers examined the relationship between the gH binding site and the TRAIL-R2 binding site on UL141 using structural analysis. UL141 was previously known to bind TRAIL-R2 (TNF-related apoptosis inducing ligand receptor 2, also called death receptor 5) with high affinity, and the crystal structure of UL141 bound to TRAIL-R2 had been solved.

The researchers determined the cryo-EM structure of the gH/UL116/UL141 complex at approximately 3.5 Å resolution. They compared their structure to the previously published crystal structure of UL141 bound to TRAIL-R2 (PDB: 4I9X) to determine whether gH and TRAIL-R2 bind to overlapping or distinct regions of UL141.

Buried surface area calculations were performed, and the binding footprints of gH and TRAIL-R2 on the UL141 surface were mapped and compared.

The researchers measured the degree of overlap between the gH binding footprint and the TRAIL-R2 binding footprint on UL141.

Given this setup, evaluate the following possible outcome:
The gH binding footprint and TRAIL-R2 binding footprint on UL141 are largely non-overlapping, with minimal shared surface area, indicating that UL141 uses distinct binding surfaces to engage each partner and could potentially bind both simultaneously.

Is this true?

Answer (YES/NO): NO